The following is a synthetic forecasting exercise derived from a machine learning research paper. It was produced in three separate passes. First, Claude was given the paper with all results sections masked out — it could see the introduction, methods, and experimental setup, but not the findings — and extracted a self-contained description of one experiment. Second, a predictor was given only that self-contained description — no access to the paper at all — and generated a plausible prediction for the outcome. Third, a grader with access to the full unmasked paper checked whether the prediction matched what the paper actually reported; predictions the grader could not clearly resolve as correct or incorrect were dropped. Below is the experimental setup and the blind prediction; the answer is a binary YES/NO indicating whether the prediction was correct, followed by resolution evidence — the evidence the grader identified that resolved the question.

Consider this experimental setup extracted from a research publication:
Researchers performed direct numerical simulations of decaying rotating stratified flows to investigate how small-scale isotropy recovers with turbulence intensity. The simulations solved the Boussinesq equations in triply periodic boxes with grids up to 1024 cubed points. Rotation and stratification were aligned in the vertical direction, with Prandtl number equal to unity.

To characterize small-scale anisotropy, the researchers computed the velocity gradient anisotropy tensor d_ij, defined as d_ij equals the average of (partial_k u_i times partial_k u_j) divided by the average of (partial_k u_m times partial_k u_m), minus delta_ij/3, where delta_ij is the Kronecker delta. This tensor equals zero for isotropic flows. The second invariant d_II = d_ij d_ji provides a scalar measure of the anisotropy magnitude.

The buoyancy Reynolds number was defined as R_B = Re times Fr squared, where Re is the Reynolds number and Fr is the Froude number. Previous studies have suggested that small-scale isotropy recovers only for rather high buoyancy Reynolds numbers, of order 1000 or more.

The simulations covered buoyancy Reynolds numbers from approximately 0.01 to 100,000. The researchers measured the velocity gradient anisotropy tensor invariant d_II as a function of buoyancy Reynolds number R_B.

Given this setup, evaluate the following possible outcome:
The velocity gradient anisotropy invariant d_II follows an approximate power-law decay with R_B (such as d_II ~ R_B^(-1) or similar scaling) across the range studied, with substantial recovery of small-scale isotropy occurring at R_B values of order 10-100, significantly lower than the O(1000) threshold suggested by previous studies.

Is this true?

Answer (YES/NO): NO